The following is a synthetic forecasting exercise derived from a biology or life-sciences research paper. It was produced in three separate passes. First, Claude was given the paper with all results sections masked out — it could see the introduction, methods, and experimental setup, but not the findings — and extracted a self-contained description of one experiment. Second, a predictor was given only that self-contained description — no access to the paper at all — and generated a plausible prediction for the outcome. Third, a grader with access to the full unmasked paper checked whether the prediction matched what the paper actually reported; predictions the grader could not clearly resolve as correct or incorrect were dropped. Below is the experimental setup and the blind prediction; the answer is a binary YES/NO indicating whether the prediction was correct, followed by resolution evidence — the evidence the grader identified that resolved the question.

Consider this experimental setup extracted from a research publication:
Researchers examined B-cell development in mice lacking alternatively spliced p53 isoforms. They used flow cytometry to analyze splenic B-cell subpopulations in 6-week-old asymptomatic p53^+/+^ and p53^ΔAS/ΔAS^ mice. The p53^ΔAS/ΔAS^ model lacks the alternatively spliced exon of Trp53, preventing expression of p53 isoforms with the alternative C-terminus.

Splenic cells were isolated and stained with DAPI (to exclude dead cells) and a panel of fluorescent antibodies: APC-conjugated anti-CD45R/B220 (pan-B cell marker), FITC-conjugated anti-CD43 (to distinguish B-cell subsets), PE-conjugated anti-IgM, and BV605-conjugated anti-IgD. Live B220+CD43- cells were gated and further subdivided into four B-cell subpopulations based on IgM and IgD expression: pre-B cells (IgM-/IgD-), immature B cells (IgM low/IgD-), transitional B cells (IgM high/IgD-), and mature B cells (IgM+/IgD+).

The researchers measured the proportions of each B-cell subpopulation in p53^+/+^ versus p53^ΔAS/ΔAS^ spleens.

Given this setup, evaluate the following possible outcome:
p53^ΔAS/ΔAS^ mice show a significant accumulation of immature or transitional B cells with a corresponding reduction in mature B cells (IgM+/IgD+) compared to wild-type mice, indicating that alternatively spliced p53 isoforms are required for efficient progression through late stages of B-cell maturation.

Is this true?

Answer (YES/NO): NO